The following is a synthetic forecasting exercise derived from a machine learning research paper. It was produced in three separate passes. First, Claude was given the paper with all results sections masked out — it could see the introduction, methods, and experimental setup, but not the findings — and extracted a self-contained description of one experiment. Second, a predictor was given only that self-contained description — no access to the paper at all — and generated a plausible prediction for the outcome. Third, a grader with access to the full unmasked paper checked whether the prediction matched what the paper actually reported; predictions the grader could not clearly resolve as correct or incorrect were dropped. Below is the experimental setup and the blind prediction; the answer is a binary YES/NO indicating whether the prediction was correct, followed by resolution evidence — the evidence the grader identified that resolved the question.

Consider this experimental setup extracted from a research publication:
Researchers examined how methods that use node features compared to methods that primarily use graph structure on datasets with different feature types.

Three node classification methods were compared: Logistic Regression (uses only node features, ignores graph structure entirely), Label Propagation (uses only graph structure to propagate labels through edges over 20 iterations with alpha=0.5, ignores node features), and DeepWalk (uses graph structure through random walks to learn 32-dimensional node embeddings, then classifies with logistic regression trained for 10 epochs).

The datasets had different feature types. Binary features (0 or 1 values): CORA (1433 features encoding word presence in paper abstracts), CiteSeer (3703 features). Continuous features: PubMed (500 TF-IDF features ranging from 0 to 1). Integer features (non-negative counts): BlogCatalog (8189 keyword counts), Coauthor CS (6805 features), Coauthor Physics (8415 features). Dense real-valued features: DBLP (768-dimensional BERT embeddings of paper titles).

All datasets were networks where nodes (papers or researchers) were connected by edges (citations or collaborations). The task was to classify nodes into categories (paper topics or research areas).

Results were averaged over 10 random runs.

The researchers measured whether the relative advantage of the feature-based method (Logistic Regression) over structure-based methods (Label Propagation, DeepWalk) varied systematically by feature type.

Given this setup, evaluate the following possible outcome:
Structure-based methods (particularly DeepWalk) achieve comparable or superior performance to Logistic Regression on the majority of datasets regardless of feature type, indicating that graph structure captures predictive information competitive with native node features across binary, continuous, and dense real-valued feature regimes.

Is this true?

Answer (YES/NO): NO